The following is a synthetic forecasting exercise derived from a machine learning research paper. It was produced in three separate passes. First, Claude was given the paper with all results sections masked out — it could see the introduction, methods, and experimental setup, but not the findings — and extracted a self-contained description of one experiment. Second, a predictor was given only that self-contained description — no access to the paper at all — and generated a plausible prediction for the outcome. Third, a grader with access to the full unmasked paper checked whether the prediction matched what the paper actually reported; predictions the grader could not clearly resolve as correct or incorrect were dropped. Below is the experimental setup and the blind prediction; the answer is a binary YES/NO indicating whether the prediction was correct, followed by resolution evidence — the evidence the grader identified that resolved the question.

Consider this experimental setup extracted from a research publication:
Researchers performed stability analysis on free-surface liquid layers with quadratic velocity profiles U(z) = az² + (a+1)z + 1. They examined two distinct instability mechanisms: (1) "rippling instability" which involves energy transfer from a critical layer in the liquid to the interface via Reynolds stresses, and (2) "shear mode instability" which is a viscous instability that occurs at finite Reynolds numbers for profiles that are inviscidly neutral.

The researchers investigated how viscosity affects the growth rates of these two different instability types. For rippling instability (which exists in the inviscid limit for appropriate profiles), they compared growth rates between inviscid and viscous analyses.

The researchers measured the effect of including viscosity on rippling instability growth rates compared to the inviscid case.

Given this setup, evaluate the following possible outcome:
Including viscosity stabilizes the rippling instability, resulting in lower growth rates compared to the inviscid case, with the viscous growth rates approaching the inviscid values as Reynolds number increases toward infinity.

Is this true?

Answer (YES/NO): NO